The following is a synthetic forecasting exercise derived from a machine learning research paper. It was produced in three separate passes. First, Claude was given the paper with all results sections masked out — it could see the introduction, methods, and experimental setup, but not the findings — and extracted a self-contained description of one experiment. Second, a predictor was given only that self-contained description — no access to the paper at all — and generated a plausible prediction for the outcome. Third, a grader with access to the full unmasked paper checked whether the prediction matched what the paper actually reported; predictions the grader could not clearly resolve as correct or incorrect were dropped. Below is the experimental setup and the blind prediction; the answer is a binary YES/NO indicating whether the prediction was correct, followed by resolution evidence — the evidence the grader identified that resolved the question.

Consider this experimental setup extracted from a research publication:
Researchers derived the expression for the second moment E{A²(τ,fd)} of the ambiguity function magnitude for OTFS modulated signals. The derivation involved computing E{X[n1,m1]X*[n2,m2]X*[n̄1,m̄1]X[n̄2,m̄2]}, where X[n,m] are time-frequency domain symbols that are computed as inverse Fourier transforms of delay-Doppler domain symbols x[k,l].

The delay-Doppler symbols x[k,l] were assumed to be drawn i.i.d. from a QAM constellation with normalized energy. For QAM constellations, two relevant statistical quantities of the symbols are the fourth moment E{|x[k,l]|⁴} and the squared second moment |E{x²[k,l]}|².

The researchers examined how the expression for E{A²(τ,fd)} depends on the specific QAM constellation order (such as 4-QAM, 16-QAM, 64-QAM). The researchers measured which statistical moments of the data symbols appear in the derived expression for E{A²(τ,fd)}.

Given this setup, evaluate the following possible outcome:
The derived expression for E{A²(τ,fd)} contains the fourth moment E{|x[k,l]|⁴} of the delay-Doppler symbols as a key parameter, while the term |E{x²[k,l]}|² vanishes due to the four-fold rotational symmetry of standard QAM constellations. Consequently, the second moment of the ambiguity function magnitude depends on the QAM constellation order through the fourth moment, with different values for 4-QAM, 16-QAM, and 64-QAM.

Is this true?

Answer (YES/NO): NO